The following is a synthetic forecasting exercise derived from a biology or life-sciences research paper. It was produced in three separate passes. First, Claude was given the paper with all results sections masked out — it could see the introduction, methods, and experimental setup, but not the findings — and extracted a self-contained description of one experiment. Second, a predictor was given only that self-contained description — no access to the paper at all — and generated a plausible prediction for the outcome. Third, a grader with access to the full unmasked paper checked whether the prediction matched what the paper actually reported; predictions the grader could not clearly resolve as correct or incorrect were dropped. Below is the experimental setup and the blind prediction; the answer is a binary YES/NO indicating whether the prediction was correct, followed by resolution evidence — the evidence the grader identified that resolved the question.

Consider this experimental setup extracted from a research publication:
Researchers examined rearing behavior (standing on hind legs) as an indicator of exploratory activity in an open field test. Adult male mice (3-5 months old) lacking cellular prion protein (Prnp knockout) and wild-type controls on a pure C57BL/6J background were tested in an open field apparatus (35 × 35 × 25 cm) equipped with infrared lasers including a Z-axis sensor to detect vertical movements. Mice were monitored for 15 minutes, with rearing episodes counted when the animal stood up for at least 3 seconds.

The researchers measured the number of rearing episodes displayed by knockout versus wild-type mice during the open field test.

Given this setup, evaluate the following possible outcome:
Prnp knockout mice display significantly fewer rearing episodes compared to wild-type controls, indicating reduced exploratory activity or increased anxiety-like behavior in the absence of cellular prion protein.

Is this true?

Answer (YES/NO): YES